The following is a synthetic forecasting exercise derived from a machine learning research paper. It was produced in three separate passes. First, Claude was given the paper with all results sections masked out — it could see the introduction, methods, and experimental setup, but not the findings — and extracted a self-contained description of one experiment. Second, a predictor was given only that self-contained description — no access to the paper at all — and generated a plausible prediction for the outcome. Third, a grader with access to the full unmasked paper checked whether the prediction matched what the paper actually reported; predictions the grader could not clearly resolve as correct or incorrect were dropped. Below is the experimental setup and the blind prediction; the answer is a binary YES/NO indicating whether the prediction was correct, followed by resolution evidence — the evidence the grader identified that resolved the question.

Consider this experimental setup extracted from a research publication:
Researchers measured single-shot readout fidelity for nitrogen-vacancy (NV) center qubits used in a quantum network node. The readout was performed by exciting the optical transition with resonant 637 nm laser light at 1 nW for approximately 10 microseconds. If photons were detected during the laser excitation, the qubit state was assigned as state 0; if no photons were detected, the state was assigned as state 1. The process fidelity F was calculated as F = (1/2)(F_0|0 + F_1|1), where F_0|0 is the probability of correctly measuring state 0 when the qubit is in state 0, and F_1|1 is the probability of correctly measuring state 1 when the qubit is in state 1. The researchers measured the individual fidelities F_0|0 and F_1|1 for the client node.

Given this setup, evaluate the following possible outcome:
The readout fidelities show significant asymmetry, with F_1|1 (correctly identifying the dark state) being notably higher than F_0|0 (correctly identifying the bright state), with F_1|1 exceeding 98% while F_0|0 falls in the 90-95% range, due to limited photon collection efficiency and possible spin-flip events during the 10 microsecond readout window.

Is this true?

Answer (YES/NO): NO